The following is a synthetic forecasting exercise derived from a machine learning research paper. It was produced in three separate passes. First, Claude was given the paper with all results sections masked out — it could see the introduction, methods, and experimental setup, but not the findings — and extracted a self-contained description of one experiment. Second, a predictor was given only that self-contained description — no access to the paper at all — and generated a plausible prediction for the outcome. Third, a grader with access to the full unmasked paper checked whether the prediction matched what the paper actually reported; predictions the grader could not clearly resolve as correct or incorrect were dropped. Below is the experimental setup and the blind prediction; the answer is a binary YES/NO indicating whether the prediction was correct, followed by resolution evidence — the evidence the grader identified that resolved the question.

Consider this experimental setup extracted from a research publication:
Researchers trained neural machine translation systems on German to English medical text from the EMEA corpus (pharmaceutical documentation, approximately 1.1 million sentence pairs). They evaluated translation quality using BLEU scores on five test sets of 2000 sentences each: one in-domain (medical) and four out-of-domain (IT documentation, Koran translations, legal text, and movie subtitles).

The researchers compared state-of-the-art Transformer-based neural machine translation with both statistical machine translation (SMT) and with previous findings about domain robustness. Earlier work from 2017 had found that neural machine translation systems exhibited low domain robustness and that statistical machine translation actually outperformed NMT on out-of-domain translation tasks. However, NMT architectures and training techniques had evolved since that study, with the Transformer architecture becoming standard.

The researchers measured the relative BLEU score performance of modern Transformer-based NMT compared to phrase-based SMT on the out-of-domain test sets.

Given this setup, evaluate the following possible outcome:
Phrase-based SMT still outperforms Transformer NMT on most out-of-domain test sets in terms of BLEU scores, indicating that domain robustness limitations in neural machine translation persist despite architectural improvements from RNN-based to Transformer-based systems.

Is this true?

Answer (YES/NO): NO